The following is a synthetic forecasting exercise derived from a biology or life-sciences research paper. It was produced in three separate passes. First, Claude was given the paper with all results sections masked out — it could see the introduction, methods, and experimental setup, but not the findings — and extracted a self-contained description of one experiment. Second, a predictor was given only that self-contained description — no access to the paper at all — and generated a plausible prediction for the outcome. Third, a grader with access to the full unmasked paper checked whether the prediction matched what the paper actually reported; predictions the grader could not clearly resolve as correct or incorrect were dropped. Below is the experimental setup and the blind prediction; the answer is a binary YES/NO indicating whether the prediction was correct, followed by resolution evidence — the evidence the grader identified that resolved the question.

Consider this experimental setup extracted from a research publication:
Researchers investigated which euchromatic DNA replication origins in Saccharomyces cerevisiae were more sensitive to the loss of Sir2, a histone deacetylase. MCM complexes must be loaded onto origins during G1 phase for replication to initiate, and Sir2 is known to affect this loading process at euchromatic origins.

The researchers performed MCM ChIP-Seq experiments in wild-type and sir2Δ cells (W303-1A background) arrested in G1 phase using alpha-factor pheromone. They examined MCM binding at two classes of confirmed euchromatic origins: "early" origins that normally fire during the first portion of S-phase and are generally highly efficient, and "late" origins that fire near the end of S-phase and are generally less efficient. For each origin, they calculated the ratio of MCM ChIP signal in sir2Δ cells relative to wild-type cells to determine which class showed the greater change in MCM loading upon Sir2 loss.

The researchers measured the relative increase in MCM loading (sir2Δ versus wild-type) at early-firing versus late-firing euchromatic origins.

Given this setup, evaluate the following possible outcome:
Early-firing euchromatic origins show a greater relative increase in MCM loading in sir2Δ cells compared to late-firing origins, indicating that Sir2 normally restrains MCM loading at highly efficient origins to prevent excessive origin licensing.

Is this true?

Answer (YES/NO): YES